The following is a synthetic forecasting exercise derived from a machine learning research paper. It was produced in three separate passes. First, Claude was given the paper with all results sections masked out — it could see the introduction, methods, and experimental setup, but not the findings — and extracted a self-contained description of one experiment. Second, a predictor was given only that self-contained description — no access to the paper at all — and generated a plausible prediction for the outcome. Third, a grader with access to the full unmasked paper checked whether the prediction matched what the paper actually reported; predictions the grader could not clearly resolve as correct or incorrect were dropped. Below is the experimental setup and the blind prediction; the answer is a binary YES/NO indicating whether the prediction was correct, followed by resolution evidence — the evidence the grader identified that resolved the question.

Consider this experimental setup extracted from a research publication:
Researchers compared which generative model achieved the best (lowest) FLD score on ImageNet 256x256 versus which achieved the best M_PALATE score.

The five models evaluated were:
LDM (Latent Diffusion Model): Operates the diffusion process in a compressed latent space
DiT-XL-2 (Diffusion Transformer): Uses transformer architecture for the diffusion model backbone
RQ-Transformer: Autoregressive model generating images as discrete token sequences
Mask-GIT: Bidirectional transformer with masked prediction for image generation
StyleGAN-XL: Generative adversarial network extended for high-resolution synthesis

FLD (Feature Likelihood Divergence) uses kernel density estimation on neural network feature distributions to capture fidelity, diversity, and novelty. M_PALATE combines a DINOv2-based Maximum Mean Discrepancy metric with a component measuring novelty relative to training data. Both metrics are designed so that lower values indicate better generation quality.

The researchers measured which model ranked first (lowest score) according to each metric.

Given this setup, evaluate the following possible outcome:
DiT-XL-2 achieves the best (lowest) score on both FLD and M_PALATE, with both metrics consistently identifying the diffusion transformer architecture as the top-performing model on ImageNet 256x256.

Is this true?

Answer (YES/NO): YES